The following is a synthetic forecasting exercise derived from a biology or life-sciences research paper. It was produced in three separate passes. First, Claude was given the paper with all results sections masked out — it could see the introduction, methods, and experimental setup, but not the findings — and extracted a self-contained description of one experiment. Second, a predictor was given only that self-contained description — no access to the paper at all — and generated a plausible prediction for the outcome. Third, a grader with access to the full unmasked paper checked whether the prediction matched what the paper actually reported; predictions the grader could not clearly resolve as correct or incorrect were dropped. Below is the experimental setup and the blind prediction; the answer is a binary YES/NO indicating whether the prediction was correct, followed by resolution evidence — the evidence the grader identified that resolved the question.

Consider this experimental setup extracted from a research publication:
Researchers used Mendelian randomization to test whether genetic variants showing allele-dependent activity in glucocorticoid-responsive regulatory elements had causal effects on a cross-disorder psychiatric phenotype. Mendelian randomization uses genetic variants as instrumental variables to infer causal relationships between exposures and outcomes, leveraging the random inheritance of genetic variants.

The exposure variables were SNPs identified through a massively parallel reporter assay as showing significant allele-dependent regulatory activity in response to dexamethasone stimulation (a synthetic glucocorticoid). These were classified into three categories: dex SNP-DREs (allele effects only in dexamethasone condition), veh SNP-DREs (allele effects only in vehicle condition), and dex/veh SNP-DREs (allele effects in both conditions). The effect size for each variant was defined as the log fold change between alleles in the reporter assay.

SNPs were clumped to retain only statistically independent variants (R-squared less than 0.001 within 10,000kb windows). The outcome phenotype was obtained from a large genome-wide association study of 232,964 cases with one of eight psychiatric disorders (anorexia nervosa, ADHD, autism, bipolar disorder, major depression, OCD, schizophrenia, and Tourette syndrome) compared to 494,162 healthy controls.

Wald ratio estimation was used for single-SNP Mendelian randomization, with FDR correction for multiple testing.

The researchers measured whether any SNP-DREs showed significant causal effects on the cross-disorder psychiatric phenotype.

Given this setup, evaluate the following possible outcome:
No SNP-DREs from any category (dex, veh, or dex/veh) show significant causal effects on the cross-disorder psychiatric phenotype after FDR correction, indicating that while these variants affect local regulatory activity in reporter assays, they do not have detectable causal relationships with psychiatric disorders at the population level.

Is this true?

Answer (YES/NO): NO